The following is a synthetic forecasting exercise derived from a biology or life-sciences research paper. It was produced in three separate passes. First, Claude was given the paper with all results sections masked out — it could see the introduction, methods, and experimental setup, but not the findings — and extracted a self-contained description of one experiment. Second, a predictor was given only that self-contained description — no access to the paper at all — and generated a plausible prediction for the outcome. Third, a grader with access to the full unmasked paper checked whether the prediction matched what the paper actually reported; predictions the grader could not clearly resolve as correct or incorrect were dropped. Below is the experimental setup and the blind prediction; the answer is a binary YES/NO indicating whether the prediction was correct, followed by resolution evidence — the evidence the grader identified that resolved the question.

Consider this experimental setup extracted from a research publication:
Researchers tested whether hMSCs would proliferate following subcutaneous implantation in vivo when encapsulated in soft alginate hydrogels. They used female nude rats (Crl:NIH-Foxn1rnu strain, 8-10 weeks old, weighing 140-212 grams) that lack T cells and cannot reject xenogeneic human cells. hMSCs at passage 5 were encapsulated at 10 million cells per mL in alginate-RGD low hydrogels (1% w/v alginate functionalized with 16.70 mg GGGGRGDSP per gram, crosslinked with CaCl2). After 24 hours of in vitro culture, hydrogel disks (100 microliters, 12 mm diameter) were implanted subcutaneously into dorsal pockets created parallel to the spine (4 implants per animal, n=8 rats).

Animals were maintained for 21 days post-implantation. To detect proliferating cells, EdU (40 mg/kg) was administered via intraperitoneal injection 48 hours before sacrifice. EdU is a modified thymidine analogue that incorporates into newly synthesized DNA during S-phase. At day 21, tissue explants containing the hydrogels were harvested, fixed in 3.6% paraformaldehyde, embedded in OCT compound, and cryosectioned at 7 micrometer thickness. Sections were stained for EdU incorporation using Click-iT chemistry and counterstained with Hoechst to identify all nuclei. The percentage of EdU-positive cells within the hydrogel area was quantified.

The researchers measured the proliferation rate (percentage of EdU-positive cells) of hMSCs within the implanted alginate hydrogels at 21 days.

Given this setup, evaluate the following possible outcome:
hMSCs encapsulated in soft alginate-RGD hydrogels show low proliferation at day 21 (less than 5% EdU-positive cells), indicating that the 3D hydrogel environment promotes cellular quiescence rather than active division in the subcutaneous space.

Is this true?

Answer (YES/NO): NO